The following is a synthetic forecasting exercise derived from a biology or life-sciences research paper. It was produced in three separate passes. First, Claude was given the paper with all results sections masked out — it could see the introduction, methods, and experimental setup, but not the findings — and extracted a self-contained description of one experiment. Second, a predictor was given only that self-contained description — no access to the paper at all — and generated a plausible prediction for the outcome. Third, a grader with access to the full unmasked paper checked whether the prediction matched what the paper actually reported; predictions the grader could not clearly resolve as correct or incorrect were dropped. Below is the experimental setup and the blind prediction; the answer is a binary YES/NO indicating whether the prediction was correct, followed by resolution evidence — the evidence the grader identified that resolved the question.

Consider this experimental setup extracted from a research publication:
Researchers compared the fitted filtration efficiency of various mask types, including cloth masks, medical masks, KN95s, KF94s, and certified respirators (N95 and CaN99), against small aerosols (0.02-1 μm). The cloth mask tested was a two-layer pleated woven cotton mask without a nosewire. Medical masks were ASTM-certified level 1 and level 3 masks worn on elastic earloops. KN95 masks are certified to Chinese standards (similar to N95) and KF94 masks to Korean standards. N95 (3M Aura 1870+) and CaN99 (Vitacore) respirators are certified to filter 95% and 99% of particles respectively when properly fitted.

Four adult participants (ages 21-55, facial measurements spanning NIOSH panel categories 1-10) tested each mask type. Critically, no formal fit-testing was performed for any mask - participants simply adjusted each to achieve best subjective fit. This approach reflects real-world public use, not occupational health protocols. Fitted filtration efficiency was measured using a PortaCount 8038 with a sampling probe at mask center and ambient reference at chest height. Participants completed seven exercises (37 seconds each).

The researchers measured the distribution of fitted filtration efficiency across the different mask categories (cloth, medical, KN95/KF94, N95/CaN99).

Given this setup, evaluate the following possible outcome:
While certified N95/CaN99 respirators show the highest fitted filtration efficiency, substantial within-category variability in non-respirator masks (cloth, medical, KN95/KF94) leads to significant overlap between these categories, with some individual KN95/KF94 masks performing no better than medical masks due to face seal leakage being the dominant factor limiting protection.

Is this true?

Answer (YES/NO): YES